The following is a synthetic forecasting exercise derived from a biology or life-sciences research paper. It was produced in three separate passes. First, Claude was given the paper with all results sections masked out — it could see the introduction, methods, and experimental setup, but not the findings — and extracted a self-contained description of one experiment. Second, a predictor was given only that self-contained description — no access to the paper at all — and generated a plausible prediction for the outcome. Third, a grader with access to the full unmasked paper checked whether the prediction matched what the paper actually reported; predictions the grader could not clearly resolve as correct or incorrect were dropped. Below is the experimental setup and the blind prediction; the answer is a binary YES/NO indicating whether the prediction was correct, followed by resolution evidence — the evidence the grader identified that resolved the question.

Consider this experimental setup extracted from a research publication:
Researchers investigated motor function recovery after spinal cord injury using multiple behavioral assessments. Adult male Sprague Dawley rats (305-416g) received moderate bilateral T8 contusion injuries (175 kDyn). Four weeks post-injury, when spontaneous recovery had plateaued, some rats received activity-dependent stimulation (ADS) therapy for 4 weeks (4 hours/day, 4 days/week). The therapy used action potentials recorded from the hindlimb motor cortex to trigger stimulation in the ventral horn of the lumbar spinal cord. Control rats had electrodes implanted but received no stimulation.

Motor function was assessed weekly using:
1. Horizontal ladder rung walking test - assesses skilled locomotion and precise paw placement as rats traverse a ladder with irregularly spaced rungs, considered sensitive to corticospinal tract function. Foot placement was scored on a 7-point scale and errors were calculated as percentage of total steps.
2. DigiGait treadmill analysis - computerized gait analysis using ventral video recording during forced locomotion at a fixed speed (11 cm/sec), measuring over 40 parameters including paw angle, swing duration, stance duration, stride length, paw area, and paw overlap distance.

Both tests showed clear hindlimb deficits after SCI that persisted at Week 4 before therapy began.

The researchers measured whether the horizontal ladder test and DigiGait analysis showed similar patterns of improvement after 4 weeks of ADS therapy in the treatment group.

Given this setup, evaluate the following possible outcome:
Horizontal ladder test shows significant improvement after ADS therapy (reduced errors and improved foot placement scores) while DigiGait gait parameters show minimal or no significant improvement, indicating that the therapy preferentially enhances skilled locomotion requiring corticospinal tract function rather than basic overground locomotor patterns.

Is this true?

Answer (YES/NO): YES